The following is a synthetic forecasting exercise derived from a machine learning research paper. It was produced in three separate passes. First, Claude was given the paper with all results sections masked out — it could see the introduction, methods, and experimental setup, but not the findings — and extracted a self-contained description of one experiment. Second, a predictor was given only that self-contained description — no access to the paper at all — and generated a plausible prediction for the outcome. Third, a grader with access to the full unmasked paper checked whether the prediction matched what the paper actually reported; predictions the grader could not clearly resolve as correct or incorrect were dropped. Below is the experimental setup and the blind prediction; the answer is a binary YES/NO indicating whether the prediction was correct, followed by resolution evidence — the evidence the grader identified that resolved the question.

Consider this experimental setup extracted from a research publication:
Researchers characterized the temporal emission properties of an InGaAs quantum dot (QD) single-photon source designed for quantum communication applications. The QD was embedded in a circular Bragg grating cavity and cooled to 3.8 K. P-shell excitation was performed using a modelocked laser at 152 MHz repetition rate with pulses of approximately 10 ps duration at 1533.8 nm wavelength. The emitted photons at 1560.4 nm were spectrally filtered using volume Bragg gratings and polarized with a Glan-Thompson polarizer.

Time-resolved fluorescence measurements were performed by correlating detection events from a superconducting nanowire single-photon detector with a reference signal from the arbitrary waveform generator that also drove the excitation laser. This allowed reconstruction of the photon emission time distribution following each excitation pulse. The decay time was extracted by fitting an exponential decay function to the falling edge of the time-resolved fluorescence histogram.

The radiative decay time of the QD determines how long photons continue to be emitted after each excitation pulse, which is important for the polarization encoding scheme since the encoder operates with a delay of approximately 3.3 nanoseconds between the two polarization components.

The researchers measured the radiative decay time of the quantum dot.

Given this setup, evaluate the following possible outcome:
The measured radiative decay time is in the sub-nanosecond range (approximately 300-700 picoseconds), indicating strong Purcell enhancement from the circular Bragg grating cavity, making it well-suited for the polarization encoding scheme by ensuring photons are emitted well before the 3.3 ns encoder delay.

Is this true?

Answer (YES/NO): NO